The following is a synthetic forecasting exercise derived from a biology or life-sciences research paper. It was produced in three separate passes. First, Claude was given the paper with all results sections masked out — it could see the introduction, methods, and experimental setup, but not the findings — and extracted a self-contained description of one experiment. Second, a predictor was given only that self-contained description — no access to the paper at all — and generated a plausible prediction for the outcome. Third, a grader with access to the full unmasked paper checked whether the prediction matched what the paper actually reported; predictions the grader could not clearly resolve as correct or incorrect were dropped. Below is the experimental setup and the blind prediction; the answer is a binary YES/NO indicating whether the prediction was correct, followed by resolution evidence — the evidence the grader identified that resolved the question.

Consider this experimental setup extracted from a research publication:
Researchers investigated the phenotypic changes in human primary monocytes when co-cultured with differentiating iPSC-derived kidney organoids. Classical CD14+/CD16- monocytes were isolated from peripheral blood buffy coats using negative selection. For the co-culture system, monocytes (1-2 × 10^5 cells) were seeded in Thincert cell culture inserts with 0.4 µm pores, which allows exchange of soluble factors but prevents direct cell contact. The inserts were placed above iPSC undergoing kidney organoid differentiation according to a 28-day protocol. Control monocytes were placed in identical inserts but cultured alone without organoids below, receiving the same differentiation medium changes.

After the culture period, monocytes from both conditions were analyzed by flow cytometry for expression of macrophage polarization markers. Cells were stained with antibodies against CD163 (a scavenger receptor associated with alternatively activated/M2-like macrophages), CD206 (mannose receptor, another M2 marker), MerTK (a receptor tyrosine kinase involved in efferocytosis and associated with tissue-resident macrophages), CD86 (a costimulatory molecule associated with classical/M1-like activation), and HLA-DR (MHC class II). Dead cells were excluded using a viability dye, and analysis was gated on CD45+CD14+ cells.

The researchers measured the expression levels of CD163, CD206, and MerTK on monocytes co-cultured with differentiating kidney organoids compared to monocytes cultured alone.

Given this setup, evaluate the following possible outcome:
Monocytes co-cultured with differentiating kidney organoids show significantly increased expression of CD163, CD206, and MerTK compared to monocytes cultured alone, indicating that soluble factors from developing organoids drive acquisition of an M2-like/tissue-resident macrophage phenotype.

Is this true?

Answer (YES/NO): NO